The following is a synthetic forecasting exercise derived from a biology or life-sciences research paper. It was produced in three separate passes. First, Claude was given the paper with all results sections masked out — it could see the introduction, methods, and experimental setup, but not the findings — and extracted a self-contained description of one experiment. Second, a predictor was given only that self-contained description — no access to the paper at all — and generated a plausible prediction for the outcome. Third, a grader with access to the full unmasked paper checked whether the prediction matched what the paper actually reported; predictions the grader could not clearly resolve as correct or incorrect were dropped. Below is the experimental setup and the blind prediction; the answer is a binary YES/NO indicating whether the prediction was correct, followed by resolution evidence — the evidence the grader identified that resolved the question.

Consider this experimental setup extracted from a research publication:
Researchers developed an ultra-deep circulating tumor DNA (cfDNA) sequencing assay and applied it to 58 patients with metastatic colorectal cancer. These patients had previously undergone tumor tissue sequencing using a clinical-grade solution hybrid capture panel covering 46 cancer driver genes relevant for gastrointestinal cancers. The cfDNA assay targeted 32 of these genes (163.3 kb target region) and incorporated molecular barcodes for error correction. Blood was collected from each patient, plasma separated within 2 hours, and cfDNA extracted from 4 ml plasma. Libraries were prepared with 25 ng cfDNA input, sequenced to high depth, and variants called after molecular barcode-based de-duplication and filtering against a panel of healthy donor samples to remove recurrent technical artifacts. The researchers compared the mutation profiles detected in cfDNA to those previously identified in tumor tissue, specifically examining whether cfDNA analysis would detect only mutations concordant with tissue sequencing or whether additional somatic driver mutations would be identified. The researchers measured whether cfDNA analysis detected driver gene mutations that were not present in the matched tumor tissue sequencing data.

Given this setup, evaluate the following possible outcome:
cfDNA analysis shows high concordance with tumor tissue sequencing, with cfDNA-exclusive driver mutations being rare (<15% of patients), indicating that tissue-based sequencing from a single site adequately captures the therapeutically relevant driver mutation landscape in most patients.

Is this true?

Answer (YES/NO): NO